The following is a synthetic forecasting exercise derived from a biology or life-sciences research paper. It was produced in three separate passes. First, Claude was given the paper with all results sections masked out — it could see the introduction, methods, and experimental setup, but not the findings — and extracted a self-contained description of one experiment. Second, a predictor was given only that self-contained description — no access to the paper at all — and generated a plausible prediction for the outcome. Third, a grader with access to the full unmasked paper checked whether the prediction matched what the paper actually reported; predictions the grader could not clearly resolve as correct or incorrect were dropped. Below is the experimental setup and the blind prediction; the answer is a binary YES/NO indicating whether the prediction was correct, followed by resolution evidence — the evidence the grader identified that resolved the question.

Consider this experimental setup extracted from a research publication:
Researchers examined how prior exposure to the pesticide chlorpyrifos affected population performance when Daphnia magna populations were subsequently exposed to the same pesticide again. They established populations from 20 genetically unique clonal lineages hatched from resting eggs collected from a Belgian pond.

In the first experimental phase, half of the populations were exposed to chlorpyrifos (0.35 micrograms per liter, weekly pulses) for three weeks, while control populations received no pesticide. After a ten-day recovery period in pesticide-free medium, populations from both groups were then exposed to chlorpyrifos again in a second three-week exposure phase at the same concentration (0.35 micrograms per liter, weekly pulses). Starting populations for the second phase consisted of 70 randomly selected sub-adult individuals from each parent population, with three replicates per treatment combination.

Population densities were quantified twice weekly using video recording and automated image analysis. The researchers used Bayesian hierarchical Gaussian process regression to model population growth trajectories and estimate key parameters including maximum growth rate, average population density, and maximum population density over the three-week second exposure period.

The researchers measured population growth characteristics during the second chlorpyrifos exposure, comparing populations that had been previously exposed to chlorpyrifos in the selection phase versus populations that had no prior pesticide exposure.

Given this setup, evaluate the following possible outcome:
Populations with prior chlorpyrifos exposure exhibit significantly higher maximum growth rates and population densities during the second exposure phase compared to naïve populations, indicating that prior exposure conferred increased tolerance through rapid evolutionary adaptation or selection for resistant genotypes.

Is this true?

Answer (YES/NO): NO